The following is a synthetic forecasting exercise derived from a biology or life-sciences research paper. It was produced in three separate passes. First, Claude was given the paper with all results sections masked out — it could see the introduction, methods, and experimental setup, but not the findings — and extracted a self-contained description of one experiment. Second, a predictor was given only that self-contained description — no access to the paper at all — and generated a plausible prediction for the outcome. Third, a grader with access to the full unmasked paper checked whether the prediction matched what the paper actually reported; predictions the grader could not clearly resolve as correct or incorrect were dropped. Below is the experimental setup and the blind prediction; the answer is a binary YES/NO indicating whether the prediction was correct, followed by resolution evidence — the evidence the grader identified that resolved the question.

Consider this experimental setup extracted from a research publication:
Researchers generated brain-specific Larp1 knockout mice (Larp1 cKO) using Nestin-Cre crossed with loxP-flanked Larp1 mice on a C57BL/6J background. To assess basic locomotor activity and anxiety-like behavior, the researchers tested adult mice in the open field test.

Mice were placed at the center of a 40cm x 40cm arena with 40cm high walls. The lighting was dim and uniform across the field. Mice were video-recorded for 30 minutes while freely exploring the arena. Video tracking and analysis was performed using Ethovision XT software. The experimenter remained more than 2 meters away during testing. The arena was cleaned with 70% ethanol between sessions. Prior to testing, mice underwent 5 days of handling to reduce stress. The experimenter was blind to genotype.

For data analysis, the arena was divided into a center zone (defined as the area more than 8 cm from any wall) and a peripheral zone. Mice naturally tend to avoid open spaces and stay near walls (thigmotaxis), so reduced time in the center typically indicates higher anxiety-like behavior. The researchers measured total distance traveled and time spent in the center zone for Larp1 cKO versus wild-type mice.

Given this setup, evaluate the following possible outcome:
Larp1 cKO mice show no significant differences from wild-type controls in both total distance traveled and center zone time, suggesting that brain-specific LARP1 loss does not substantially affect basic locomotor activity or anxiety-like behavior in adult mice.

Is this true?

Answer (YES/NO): NO